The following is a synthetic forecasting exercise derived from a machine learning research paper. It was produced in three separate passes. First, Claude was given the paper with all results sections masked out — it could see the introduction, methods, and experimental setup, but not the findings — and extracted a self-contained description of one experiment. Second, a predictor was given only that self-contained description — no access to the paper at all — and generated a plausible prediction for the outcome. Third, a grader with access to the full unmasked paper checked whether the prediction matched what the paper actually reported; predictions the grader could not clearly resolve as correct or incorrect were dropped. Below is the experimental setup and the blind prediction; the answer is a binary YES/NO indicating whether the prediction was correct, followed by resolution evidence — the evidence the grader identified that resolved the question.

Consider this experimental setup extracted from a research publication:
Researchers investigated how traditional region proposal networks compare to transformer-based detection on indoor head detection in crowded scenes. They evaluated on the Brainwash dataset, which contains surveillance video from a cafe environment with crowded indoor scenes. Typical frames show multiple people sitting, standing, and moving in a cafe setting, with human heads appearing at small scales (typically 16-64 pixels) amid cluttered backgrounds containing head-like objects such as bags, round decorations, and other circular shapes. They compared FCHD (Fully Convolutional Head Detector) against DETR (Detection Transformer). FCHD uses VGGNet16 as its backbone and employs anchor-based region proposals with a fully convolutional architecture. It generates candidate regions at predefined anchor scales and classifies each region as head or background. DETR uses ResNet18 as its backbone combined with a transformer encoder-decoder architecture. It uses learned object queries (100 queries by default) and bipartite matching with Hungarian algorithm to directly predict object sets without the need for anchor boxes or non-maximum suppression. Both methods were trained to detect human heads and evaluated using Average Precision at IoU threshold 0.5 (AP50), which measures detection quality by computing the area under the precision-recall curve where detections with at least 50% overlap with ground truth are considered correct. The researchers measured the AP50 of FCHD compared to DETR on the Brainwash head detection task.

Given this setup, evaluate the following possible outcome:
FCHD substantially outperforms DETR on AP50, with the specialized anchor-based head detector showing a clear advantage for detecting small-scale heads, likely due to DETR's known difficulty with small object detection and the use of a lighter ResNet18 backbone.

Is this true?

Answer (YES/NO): YES